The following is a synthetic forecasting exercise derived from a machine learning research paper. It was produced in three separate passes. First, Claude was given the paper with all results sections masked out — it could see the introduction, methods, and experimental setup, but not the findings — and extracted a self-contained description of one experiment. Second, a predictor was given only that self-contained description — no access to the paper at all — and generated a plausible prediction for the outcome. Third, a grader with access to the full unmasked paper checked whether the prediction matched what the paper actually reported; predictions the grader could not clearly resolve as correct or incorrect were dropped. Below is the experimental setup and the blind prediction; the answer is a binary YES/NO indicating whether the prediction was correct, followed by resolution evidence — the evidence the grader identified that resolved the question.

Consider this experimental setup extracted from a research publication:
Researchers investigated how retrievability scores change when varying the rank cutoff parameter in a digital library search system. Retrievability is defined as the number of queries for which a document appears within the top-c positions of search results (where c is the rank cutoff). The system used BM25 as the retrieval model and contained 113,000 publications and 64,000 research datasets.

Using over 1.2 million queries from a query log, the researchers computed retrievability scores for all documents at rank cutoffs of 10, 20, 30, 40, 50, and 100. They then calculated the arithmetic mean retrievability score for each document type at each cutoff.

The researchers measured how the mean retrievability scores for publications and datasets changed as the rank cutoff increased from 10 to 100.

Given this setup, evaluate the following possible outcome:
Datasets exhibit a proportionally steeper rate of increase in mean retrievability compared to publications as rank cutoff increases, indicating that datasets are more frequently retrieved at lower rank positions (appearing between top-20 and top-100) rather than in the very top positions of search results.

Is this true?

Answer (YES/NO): NO